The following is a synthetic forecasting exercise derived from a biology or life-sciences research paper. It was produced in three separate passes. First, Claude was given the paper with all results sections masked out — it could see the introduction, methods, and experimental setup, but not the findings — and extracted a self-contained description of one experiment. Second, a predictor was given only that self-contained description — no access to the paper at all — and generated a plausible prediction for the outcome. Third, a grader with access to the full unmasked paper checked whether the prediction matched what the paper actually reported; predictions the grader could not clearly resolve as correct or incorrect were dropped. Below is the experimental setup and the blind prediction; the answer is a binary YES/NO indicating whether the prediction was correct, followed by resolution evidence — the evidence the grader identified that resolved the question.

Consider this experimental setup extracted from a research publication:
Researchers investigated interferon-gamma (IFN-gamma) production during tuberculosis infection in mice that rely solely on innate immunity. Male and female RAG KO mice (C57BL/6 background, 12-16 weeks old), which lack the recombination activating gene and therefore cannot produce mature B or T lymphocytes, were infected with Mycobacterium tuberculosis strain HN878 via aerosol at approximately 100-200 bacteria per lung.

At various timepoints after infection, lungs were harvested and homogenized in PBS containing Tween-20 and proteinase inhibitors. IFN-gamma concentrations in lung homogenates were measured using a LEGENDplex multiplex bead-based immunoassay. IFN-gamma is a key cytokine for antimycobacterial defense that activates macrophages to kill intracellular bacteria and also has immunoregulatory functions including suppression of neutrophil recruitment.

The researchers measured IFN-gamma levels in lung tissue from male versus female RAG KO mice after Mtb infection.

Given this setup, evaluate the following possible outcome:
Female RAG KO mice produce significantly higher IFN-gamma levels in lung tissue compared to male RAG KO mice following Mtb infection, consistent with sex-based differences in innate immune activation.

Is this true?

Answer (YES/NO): NO